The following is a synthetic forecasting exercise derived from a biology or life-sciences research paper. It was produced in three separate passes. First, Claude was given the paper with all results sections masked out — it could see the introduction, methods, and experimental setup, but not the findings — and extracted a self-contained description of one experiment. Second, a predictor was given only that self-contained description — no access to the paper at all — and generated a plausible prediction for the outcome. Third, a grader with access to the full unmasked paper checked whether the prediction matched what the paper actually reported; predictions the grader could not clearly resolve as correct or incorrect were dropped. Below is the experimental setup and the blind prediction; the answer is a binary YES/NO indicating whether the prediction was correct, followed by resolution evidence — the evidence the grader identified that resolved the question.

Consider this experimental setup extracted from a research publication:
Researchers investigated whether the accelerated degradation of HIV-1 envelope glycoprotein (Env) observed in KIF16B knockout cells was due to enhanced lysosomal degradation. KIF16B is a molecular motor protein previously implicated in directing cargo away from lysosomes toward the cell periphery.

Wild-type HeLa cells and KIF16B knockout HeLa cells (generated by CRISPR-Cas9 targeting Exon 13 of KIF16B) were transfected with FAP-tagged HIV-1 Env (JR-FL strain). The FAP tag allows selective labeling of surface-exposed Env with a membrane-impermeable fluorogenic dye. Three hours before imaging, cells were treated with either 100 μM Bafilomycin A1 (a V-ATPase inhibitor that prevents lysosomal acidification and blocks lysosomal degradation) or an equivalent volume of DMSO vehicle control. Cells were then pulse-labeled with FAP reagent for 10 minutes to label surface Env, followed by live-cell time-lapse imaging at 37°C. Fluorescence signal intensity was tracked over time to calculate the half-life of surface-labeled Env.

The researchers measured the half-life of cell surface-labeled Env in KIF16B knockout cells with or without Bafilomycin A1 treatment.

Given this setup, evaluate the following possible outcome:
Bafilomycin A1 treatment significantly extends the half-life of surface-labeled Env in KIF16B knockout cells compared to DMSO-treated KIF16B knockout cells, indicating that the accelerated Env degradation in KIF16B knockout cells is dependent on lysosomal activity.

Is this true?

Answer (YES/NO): YES